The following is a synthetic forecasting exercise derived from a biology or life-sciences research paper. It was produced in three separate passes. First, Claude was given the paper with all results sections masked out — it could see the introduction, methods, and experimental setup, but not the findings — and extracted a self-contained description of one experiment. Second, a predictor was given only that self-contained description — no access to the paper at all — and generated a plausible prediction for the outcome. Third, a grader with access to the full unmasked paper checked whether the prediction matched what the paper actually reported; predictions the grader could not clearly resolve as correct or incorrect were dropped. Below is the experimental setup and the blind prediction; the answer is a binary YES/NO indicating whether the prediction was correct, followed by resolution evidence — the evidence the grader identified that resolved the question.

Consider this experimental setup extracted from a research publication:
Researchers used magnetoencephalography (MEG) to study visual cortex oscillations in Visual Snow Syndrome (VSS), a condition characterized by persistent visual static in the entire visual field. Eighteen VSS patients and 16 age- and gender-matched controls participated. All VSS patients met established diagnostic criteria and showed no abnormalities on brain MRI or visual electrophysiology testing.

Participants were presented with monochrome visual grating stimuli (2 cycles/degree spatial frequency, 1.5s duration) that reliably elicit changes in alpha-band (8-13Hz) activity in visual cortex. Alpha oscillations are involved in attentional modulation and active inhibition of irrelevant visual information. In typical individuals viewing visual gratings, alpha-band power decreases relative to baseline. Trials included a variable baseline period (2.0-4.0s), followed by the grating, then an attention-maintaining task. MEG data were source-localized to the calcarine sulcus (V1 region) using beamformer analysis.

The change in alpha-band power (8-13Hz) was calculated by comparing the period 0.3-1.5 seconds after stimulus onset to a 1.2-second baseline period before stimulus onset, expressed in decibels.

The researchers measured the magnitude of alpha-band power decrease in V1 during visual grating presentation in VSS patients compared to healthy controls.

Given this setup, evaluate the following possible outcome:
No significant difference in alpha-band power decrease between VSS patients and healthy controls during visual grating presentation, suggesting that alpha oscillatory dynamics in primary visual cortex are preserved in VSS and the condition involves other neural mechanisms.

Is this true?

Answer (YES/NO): YES